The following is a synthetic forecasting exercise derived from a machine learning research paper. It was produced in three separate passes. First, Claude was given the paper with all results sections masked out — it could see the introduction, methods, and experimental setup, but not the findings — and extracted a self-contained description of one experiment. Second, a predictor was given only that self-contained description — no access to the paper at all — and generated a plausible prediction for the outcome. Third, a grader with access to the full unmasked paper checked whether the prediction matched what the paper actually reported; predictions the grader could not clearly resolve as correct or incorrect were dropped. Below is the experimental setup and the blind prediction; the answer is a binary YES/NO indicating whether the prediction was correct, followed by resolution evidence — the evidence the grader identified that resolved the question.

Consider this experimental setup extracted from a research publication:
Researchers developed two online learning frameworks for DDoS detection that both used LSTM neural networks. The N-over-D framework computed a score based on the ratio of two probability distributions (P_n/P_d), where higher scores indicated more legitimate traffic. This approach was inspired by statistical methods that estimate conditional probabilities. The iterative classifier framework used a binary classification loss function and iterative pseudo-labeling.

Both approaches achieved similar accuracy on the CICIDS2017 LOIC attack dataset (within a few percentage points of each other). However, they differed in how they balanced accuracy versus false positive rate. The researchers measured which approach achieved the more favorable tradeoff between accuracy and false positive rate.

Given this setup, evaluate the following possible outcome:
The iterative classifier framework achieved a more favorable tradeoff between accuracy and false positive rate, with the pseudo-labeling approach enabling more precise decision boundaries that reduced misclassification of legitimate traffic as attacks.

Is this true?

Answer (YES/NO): NO